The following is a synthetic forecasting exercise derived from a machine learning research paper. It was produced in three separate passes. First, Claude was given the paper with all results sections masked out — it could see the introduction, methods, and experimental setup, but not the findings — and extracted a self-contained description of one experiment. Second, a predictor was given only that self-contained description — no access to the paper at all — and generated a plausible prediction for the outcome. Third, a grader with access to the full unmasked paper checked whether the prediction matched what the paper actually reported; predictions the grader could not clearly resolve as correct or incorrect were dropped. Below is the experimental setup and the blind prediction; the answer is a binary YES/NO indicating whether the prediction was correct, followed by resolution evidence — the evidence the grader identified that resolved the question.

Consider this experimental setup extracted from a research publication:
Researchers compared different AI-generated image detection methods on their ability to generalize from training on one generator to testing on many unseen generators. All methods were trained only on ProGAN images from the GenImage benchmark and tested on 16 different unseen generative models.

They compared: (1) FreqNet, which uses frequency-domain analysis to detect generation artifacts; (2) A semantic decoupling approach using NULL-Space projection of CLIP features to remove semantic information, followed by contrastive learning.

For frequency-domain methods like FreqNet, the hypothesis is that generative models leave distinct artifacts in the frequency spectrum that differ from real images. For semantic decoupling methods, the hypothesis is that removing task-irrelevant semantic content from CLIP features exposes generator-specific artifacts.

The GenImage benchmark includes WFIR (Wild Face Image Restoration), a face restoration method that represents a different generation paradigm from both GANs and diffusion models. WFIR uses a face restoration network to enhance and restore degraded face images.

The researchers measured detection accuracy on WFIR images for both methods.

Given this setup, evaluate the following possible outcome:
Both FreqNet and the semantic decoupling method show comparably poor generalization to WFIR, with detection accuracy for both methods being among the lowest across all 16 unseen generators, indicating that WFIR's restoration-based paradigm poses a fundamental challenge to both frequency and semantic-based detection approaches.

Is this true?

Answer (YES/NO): NO